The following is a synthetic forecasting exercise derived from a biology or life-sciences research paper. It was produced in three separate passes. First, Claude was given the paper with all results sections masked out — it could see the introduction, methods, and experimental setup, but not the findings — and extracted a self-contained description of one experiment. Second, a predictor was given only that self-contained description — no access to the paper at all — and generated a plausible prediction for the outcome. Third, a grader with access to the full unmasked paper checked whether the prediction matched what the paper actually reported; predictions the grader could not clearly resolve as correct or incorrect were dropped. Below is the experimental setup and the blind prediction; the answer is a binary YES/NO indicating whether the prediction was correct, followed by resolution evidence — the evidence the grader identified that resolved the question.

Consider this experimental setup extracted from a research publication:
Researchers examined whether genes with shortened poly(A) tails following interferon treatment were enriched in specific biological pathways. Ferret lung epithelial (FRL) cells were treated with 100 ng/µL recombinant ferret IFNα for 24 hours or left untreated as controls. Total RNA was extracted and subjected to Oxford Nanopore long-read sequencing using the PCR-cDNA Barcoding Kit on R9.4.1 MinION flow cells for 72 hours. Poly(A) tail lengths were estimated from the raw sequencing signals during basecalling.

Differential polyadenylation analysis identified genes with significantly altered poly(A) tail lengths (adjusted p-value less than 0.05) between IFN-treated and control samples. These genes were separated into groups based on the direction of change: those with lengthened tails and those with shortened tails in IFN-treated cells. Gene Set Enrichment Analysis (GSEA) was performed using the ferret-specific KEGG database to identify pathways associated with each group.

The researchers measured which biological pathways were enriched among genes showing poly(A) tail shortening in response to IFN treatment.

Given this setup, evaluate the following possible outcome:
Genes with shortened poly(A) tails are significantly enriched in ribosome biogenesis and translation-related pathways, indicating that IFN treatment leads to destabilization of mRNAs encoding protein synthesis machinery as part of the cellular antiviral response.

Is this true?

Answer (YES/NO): NO